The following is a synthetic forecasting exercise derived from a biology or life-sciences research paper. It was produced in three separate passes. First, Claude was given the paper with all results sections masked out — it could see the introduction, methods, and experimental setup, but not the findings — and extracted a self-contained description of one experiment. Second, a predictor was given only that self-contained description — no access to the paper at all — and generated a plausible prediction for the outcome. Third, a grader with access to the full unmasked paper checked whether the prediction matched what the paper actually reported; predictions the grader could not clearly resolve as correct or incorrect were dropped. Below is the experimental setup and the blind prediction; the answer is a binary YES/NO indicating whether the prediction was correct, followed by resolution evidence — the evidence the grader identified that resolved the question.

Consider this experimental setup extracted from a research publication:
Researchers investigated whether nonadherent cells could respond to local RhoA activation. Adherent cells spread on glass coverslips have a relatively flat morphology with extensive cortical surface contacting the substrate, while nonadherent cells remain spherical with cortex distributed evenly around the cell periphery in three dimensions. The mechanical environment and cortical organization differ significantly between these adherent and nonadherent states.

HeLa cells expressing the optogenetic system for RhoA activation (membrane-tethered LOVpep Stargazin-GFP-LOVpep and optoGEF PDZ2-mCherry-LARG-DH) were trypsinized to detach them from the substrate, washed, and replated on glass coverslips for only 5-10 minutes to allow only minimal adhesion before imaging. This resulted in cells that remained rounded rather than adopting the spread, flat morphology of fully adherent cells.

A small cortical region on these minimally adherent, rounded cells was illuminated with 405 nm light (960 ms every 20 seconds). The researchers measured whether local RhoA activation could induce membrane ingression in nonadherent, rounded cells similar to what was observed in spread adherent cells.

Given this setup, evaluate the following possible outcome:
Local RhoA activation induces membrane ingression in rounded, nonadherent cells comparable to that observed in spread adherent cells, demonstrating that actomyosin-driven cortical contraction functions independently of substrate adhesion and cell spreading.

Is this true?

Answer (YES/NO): NO